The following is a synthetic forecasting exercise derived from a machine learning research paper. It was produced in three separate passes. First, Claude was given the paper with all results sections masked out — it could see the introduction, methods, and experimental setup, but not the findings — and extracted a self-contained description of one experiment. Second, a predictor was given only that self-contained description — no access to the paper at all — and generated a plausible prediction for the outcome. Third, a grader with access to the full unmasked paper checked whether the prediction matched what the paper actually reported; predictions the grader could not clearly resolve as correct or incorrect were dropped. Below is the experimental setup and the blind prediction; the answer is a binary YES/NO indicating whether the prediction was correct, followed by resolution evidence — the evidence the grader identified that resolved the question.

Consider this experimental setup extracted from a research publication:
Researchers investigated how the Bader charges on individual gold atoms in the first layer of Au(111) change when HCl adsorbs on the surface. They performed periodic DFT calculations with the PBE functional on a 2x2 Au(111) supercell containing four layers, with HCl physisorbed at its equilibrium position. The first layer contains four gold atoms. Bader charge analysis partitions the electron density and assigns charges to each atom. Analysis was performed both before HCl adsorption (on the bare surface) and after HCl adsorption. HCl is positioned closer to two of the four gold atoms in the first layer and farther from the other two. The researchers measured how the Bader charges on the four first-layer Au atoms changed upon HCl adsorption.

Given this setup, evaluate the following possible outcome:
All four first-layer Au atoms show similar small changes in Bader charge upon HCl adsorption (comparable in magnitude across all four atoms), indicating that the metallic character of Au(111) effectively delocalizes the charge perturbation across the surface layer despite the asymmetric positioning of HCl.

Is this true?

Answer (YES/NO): NO